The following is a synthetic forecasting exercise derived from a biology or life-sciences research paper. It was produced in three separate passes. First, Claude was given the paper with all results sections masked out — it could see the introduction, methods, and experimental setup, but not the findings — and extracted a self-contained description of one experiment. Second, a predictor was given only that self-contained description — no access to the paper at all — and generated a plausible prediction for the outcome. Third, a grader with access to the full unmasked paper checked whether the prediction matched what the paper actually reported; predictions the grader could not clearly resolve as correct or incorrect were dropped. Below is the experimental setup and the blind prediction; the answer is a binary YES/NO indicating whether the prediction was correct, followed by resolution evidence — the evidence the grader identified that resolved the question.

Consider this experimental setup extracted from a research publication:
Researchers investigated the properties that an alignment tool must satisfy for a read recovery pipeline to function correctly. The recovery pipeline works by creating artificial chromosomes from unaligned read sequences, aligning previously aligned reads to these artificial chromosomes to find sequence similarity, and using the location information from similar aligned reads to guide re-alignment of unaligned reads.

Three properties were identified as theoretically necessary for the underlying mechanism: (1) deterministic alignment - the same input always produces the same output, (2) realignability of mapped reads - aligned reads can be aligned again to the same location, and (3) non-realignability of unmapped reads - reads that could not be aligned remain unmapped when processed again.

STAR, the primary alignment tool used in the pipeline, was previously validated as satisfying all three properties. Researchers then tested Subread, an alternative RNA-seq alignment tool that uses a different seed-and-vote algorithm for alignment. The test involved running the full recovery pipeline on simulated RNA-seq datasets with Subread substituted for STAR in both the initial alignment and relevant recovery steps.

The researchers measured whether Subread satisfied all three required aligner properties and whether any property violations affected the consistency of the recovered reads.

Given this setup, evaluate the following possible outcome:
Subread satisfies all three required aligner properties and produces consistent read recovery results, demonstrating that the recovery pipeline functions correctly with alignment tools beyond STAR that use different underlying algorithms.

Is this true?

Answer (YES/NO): NO